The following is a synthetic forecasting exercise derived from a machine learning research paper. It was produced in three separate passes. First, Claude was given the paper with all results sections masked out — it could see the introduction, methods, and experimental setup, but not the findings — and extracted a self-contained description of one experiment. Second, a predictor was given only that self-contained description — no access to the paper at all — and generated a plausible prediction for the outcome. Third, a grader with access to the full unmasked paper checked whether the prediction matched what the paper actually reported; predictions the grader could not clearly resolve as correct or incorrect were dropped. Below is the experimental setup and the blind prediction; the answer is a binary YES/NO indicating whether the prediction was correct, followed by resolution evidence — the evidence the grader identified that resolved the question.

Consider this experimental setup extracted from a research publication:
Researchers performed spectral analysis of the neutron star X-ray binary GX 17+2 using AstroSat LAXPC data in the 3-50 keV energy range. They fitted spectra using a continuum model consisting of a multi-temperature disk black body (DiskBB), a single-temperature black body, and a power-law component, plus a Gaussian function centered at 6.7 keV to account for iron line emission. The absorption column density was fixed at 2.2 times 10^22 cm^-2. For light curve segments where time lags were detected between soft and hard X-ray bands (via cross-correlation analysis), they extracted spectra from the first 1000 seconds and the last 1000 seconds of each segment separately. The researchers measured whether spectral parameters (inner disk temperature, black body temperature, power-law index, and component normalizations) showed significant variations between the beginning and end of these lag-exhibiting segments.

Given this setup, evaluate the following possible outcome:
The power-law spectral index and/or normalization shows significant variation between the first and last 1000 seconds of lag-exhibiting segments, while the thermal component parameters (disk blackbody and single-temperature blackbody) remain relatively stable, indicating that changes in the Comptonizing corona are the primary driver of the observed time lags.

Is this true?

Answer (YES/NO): NO